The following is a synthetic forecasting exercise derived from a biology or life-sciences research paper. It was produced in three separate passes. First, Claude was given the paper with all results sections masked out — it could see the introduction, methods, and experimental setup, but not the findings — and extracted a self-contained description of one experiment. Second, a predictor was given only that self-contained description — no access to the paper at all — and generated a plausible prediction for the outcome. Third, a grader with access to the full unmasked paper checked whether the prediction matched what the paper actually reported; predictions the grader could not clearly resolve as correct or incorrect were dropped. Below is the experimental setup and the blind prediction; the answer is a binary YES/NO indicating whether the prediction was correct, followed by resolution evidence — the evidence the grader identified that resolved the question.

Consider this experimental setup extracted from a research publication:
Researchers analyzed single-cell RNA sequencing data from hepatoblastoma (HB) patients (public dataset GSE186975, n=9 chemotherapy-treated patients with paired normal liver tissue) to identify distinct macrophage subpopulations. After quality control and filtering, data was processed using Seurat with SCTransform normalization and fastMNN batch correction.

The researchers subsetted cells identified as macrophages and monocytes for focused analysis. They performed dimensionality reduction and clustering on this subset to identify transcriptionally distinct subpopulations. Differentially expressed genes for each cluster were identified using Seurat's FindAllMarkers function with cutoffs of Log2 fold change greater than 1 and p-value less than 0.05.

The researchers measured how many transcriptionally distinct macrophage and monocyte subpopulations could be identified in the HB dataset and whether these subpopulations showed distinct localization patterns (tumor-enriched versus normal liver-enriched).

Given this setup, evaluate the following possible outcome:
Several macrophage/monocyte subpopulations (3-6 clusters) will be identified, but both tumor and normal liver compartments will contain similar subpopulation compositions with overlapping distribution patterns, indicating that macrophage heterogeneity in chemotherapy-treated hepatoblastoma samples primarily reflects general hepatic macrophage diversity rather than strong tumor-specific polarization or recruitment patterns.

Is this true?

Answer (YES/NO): NO